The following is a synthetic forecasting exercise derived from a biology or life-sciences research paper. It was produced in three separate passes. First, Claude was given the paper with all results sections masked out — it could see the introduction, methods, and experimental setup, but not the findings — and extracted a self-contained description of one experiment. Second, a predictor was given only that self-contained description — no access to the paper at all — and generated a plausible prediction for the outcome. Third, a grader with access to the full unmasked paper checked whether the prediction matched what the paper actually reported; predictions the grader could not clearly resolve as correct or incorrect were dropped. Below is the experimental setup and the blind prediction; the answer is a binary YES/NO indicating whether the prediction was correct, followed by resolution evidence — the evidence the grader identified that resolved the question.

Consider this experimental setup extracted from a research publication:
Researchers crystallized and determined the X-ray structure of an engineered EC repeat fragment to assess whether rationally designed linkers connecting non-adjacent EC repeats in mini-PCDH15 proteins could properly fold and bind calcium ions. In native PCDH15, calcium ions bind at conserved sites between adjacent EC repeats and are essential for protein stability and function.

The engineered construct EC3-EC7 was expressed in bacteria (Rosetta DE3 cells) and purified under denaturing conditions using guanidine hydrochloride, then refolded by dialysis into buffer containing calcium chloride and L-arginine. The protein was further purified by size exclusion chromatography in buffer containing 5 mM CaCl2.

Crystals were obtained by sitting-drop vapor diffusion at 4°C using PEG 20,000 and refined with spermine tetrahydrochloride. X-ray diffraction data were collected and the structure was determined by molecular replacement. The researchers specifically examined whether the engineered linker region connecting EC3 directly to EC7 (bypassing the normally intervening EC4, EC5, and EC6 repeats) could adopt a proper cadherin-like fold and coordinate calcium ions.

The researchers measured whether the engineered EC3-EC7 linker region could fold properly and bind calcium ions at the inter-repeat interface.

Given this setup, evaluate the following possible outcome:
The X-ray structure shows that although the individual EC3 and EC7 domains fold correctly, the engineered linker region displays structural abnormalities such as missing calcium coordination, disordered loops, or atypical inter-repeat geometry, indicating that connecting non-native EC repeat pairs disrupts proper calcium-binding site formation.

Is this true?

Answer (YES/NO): NO